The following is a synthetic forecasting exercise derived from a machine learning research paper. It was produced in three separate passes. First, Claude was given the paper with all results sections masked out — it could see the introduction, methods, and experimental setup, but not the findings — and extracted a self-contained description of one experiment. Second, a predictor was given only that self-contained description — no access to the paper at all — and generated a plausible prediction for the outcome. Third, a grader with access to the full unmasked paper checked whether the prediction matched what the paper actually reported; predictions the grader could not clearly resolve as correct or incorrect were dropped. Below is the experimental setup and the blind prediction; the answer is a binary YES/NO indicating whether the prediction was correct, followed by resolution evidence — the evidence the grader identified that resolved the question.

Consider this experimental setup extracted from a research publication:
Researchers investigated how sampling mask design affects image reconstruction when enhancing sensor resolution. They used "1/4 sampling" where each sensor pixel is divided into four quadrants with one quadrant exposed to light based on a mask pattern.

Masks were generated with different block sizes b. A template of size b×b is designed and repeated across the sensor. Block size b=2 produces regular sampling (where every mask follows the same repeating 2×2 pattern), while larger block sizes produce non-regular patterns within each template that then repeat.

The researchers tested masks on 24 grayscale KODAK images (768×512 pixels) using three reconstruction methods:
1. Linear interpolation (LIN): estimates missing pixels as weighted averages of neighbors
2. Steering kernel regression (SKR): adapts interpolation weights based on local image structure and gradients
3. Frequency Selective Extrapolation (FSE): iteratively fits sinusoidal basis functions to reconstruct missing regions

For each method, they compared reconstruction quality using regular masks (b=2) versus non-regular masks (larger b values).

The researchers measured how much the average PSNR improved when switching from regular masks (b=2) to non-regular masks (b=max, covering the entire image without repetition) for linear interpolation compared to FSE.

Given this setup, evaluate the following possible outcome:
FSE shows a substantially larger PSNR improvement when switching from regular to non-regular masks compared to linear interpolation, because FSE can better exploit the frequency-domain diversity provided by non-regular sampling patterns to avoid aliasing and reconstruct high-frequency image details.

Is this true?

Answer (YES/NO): YES